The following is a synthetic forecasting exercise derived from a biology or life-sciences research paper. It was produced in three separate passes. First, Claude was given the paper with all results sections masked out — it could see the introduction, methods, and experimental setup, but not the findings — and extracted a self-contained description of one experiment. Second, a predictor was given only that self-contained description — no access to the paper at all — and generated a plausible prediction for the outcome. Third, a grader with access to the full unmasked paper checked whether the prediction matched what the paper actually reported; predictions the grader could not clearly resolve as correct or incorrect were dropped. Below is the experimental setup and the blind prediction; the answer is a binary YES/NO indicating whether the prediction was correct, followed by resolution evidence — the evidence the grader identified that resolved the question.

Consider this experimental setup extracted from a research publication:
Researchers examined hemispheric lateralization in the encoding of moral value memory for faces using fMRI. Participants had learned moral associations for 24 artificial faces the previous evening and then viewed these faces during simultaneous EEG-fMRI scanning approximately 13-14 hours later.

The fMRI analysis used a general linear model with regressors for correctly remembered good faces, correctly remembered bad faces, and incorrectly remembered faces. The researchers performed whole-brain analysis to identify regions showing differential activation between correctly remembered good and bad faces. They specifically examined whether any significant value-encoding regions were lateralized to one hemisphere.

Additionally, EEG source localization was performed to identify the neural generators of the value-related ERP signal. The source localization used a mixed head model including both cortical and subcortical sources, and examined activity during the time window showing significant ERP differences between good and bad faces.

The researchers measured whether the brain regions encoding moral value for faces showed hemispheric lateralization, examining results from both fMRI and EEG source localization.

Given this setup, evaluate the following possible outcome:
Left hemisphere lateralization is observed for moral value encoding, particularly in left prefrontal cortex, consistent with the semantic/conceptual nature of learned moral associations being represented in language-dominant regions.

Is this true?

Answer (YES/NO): NO